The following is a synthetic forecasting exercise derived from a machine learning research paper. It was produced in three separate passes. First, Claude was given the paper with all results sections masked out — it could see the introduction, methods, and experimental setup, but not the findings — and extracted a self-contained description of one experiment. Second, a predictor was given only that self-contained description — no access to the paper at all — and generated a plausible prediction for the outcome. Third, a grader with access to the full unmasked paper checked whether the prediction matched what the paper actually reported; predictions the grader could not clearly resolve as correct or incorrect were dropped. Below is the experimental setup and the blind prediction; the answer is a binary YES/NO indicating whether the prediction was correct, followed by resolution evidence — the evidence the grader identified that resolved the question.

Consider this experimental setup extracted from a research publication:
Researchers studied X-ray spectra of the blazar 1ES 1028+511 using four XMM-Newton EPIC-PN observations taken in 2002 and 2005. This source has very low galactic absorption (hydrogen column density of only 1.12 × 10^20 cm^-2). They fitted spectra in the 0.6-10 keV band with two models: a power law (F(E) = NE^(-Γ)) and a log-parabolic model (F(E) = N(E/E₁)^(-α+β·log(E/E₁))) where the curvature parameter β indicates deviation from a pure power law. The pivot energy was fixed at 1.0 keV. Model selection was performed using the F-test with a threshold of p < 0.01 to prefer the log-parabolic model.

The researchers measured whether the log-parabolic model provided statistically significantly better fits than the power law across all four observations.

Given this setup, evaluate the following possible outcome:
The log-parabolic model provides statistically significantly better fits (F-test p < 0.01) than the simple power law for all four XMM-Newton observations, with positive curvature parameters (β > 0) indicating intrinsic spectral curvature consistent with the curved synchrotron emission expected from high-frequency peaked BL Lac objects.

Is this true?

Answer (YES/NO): YES